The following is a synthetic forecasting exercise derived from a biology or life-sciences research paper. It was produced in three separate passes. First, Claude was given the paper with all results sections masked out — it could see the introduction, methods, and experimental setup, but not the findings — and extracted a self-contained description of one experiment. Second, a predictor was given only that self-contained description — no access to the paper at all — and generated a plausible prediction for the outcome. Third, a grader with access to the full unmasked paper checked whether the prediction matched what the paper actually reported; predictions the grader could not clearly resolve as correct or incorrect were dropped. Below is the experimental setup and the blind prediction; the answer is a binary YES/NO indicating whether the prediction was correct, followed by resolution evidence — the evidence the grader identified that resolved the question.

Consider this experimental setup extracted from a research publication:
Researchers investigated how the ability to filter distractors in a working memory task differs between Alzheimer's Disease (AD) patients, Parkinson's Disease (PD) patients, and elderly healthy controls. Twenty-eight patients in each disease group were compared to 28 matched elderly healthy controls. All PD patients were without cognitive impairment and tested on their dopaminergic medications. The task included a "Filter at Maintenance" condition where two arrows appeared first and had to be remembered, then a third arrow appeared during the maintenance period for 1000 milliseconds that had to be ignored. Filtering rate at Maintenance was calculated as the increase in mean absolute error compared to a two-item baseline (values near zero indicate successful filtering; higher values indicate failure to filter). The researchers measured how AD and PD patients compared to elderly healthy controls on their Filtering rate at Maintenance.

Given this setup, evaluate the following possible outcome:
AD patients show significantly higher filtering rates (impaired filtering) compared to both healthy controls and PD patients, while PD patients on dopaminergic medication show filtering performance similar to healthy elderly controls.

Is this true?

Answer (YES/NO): YES